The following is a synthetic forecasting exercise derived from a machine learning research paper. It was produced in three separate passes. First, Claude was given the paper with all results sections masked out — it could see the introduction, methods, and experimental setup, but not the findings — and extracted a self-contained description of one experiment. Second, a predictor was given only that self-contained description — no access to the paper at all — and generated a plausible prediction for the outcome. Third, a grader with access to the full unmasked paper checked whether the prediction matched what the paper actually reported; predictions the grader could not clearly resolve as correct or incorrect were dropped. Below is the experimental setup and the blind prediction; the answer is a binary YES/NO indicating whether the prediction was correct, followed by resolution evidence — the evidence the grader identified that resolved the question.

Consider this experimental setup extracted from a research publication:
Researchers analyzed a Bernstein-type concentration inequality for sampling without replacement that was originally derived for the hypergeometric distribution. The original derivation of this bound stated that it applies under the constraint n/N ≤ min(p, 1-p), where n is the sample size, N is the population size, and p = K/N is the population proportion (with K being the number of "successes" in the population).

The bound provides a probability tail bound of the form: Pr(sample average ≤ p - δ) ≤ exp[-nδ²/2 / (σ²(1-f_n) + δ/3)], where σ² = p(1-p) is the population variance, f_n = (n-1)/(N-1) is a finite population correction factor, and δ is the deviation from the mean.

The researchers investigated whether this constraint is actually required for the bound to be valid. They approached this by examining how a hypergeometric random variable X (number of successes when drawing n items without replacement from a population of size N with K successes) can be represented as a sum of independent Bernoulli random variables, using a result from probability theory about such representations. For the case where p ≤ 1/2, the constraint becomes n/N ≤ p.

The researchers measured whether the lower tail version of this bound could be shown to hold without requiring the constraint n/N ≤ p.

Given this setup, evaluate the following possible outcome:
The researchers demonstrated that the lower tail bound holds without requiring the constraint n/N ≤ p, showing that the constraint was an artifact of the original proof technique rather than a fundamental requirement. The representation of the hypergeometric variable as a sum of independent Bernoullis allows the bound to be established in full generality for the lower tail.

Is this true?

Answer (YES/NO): YES